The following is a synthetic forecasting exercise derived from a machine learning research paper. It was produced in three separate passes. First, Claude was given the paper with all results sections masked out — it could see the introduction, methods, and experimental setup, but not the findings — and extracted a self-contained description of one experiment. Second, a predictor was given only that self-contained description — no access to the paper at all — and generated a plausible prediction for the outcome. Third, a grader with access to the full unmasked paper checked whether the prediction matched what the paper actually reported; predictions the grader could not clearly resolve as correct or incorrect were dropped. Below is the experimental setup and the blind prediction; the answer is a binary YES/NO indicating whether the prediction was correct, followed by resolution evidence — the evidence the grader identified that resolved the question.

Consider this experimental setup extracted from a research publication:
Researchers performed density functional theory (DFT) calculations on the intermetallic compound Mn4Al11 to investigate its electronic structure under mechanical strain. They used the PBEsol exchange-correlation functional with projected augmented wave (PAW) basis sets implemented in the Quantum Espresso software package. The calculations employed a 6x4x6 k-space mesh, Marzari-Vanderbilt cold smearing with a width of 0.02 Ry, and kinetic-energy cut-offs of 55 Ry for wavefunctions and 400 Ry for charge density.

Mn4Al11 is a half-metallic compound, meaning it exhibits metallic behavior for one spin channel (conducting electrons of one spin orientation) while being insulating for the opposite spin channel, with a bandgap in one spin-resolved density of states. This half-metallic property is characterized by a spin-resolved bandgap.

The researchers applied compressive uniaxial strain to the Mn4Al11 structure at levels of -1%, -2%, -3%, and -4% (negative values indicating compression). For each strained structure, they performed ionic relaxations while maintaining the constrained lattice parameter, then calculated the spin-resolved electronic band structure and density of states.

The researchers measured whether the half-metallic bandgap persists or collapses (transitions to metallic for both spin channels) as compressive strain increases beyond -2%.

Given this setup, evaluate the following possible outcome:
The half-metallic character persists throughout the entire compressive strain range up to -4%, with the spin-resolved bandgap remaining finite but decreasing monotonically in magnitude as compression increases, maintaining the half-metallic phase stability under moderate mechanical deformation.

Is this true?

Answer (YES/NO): NO